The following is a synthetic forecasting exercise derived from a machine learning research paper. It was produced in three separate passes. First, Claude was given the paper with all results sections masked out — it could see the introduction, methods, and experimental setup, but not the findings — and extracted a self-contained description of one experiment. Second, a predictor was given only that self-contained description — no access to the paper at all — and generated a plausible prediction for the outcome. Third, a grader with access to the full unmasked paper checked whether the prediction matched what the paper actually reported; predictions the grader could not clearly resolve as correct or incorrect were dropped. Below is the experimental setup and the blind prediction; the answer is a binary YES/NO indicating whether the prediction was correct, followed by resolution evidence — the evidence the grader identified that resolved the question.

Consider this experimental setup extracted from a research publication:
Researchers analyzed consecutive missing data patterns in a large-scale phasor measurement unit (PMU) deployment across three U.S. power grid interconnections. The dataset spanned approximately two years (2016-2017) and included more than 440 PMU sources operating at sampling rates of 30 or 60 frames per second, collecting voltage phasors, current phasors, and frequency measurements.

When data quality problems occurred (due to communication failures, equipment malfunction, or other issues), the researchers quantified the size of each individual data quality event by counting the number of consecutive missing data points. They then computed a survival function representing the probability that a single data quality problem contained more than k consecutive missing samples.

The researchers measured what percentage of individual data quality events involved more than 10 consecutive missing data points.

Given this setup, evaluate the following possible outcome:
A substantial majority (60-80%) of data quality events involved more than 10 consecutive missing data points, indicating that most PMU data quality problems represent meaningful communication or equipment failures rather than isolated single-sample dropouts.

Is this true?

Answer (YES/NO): NO